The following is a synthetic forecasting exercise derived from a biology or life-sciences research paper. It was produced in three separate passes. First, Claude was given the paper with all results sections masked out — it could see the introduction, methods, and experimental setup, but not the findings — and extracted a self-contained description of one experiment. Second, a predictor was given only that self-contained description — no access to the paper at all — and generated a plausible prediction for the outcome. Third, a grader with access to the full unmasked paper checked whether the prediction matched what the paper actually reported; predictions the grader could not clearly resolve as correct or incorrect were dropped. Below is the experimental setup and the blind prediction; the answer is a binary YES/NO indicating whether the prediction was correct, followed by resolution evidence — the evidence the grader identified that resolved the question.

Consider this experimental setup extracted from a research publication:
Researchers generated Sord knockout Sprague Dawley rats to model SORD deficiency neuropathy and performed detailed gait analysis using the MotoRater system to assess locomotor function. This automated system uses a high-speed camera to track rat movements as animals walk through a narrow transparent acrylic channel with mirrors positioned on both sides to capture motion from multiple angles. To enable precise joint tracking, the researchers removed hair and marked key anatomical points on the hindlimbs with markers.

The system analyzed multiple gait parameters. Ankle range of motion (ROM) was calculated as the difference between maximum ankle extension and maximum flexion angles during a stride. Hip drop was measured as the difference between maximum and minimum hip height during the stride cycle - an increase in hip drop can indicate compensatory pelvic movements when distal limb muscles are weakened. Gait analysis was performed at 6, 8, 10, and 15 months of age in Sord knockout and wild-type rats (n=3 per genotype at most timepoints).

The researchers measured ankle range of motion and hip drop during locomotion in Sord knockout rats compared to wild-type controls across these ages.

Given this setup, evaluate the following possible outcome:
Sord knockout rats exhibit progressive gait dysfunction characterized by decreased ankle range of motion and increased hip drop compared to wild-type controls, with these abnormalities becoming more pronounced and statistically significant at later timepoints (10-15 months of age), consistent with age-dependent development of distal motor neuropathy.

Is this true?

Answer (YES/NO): NO